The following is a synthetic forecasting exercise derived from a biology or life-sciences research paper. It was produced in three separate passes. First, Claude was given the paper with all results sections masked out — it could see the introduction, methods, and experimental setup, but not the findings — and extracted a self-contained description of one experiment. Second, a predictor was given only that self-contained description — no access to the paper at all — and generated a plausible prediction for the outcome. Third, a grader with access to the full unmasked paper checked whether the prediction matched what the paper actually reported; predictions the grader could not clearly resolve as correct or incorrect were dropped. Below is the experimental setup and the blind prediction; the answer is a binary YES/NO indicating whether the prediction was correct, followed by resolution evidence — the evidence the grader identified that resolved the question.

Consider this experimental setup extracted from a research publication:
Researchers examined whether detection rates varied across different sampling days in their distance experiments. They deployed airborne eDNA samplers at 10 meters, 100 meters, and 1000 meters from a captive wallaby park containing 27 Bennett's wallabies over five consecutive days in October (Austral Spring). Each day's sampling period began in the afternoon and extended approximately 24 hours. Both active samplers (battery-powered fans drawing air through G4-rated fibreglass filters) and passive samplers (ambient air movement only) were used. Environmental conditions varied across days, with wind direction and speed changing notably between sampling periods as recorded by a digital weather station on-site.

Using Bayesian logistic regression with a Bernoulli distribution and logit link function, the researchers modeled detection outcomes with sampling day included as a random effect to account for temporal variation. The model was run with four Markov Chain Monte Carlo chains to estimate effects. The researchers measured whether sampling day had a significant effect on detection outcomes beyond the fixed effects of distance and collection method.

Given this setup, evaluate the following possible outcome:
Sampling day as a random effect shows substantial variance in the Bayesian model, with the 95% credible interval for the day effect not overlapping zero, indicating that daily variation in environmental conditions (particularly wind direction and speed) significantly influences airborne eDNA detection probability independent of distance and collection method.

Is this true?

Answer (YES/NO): NO